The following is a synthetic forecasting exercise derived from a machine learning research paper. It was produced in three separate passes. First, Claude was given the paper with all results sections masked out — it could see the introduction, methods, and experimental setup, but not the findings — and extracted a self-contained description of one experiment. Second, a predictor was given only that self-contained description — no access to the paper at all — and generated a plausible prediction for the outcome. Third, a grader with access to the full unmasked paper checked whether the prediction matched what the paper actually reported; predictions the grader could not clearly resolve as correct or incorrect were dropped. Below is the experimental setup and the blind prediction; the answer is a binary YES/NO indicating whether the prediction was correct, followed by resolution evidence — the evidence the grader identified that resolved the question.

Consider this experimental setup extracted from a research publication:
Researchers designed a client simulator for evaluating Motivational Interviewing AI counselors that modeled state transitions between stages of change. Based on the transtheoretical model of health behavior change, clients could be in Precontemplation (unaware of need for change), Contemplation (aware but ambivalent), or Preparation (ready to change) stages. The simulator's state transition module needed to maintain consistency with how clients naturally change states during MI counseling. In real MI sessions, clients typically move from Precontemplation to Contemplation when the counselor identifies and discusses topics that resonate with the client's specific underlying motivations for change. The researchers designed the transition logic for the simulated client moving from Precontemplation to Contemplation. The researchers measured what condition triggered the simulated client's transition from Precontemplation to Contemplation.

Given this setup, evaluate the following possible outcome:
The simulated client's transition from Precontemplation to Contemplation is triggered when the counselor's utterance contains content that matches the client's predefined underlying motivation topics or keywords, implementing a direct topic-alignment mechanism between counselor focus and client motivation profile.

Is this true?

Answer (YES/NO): YES